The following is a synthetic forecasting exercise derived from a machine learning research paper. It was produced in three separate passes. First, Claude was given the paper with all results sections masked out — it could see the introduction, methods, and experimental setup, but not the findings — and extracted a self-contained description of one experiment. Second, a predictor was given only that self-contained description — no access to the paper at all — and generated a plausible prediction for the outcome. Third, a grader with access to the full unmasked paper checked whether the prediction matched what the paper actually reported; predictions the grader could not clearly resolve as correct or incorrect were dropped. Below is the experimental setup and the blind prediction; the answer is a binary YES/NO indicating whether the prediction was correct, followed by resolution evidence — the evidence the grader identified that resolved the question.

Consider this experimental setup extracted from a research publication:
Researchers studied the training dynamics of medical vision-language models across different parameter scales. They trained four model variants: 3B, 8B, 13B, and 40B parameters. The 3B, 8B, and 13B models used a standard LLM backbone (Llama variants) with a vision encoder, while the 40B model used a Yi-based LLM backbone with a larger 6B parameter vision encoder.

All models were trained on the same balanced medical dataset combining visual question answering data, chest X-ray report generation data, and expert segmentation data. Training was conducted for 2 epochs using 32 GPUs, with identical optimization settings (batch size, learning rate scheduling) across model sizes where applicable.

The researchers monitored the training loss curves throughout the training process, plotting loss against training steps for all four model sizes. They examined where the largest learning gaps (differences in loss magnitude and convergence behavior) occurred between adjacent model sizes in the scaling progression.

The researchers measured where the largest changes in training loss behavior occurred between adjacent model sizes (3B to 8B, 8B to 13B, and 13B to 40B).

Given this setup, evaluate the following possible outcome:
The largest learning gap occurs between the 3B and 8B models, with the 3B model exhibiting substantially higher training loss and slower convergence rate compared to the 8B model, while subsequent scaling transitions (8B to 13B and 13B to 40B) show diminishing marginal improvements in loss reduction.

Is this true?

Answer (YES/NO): NO